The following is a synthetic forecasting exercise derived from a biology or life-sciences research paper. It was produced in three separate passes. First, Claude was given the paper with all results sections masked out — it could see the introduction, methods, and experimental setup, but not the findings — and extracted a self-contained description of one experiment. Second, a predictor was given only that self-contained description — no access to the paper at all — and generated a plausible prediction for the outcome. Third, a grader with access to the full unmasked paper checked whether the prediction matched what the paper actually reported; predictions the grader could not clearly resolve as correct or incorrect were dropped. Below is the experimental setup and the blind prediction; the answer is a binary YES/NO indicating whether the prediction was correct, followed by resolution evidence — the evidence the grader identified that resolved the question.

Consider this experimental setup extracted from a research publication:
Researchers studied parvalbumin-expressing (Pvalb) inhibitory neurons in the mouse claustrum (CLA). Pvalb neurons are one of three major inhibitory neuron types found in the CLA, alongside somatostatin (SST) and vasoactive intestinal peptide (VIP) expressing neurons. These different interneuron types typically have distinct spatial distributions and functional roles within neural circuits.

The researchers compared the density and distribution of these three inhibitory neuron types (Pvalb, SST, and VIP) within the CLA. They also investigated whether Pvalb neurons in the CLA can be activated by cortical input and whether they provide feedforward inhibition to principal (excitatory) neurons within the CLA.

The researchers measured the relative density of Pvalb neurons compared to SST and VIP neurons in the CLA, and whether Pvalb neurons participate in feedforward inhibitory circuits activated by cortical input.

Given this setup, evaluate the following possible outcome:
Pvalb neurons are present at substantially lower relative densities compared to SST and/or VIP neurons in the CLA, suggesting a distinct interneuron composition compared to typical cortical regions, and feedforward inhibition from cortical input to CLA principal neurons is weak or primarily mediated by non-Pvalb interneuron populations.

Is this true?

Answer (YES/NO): NO